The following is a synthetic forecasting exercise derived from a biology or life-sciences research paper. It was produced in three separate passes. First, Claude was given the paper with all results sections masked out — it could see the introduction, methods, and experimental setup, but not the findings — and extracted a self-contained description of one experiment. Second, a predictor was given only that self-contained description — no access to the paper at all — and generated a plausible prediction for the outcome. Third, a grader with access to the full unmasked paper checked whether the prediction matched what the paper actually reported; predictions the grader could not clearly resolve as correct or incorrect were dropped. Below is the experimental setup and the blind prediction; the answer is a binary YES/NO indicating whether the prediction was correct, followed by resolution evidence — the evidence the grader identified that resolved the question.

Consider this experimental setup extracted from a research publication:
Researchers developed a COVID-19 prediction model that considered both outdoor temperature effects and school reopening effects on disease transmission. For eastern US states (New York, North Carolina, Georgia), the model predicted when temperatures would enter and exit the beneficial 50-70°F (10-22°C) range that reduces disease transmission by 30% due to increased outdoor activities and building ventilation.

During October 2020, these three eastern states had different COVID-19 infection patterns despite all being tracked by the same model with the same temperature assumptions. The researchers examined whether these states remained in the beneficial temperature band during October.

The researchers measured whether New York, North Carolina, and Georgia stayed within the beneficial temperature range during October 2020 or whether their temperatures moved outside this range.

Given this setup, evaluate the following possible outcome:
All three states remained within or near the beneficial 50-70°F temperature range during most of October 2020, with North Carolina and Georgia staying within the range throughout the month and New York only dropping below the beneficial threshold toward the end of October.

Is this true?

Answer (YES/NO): NO